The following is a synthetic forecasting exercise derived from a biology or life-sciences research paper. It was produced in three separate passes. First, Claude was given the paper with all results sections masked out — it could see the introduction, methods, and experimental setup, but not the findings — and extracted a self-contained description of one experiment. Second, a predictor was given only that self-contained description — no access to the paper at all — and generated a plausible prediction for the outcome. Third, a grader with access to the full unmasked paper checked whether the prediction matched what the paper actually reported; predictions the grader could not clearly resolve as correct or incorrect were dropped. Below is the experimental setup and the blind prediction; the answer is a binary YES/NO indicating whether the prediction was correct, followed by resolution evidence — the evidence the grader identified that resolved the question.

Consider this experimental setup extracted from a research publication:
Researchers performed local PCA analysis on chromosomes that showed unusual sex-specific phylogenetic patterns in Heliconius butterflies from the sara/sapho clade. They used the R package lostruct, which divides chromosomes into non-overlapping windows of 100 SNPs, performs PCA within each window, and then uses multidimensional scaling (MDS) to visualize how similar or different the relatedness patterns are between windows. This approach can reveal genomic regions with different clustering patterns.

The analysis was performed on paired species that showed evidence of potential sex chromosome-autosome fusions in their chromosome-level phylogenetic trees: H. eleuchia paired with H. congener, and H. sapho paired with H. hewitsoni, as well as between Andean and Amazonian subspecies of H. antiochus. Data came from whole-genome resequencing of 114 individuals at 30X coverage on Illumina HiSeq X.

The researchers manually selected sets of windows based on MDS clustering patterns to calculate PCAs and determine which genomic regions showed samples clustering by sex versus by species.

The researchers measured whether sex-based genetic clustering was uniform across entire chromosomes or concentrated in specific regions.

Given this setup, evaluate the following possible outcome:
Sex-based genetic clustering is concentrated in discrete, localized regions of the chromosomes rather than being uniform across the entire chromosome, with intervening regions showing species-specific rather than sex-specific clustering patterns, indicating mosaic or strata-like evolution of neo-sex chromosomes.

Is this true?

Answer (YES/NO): NO